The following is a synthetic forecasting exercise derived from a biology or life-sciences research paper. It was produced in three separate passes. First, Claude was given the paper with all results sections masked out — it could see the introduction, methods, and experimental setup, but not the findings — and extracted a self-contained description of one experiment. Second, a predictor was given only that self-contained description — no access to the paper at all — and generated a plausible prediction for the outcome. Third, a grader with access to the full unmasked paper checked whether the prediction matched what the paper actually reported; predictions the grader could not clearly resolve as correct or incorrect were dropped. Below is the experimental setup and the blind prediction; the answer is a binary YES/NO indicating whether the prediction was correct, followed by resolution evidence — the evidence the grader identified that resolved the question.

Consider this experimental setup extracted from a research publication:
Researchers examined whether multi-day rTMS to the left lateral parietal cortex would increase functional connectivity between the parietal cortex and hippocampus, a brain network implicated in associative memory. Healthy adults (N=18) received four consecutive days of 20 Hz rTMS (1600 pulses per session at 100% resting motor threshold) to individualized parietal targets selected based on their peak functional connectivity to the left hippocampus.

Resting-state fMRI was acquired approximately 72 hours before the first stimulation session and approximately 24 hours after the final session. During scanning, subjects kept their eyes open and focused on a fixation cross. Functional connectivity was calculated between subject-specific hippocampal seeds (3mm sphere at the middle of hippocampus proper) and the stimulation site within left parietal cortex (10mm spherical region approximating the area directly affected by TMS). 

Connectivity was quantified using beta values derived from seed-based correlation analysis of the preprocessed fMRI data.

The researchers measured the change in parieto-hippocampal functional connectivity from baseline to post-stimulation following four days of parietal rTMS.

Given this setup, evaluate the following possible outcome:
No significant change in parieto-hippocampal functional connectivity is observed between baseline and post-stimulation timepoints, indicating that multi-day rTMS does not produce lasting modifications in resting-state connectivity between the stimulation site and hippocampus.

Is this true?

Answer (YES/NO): YES